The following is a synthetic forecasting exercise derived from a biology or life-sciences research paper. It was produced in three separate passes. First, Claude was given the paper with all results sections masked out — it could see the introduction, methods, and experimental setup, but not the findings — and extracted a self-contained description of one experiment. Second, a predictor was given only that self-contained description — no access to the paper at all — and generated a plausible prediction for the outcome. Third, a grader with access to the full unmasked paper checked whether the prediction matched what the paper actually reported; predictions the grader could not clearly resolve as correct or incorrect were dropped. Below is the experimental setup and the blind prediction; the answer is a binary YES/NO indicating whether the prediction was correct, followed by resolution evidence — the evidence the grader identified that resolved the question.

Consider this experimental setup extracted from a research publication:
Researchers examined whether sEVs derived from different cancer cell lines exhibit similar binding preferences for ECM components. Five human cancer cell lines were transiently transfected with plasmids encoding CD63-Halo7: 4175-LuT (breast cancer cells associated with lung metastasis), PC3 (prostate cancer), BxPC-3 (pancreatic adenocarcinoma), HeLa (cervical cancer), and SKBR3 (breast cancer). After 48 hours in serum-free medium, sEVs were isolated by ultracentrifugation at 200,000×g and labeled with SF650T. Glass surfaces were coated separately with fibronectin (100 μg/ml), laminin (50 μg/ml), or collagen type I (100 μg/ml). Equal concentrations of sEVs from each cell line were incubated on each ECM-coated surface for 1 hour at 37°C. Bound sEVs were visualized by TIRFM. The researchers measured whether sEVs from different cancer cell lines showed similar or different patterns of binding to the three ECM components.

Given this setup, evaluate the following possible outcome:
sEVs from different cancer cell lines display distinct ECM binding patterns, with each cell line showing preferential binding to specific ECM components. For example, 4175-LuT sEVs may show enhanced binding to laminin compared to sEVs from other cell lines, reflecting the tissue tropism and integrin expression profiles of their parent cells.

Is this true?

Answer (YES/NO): NO